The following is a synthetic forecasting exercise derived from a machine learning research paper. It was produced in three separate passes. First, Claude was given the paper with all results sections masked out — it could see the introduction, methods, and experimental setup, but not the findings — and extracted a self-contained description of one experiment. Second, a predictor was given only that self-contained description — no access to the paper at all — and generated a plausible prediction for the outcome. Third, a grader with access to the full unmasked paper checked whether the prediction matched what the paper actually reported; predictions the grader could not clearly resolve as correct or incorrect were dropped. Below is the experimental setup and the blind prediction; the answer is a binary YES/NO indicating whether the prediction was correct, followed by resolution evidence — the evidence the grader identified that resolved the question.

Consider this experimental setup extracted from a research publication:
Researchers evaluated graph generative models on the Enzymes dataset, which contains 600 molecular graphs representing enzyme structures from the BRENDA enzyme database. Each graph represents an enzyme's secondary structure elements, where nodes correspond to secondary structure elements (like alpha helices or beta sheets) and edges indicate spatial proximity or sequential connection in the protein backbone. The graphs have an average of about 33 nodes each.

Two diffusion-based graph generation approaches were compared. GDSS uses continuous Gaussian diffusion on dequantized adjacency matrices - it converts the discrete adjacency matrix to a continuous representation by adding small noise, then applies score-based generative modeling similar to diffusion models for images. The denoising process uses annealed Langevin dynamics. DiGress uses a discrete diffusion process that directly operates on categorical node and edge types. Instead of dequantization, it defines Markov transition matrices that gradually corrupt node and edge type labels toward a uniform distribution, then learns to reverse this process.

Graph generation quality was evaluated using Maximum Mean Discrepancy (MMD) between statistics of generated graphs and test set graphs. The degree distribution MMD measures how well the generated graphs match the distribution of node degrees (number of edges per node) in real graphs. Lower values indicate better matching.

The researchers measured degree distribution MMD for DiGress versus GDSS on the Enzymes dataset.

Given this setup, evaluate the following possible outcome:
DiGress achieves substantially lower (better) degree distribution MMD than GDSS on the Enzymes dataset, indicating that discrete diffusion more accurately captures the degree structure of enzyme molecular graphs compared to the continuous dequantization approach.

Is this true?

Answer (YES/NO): YES